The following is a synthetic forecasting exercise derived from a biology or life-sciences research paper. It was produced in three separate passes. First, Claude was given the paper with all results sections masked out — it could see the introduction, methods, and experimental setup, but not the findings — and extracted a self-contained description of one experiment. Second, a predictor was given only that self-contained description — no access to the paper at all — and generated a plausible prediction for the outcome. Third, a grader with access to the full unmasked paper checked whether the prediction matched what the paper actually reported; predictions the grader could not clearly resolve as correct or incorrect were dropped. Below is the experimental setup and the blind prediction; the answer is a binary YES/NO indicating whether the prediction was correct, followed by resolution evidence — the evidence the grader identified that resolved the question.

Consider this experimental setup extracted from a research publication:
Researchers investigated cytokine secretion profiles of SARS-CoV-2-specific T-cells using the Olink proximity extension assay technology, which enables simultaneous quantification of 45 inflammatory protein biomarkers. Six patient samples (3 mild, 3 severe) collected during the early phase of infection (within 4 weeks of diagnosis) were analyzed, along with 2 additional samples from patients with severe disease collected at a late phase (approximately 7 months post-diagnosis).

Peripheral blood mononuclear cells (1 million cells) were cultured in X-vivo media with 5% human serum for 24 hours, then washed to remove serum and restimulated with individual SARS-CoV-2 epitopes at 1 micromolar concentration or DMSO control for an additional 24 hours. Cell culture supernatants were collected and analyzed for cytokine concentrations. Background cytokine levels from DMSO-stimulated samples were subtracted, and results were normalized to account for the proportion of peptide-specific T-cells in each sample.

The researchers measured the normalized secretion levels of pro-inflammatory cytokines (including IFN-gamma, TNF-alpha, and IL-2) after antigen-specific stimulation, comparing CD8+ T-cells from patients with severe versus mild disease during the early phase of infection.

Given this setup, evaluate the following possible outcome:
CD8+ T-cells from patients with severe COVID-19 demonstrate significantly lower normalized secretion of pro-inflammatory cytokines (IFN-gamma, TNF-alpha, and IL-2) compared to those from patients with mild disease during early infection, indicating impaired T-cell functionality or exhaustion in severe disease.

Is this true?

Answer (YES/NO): YES